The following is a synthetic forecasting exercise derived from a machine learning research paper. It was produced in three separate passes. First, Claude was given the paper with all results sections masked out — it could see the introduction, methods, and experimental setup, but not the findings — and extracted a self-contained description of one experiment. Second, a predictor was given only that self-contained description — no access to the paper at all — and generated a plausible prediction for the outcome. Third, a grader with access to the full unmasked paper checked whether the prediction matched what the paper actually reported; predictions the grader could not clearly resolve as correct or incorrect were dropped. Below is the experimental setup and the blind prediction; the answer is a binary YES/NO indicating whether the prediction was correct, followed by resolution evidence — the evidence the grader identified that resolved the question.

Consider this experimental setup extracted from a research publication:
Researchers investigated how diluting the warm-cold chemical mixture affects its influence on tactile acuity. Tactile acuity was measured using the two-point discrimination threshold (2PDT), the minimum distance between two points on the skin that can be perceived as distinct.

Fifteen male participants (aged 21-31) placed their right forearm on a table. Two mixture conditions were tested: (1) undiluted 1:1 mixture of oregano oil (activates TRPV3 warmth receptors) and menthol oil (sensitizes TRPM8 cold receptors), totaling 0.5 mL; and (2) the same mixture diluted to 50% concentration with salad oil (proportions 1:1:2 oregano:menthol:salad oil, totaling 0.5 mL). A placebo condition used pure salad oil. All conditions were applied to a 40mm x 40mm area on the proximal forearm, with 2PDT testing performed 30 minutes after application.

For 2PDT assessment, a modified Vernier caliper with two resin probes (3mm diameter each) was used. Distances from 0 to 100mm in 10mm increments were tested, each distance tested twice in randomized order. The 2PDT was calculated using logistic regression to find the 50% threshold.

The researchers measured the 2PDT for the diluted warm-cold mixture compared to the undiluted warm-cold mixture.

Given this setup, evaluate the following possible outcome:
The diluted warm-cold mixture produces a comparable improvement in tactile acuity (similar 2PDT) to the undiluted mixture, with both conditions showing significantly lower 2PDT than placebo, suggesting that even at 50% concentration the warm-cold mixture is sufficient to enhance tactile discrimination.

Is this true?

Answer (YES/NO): NO